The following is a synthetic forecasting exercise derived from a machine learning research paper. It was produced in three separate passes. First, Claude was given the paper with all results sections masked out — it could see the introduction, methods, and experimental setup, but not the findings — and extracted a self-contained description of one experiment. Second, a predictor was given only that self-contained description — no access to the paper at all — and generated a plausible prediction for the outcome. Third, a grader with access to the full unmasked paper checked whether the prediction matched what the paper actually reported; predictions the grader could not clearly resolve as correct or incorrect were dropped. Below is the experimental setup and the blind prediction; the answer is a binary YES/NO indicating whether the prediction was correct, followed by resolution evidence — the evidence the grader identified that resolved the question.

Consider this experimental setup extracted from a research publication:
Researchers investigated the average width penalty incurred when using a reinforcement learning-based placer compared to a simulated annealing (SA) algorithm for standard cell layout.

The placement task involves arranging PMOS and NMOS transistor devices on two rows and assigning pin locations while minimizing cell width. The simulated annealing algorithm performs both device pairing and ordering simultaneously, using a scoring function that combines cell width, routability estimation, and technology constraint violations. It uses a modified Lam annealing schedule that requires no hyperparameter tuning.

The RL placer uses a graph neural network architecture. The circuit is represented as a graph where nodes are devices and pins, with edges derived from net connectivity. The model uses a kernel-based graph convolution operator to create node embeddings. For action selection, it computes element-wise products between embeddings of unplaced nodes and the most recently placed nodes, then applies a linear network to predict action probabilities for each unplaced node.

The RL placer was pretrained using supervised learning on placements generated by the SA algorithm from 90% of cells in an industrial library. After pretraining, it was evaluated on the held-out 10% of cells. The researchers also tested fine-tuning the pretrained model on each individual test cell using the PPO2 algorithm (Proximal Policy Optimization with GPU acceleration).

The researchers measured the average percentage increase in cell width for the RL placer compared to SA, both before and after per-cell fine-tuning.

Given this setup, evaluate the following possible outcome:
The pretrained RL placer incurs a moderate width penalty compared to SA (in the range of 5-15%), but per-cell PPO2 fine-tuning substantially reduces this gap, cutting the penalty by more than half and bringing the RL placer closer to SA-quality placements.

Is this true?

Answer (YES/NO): NO